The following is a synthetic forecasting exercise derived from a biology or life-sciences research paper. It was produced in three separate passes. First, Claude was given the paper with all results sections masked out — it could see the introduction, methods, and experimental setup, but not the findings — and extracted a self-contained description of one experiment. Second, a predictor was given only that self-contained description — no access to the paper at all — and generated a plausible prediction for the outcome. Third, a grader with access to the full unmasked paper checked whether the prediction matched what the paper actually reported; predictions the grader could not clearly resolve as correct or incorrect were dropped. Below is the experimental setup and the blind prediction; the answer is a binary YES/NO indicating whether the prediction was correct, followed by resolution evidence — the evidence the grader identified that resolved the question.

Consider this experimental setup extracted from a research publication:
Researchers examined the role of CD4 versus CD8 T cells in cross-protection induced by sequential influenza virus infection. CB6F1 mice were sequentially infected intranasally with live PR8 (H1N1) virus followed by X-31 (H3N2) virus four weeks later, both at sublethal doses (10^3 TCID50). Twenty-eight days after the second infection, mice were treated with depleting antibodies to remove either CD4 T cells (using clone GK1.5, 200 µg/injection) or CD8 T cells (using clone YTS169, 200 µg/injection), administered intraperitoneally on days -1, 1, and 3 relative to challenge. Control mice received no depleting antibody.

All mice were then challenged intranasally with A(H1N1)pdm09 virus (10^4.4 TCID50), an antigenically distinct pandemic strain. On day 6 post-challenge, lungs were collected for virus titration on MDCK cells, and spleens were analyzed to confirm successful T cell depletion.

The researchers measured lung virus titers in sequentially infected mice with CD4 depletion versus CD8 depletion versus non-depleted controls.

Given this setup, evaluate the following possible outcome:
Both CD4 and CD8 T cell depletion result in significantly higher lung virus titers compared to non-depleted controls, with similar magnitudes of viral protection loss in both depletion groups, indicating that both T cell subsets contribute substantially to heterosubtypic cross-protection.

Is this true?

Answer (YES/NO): NO